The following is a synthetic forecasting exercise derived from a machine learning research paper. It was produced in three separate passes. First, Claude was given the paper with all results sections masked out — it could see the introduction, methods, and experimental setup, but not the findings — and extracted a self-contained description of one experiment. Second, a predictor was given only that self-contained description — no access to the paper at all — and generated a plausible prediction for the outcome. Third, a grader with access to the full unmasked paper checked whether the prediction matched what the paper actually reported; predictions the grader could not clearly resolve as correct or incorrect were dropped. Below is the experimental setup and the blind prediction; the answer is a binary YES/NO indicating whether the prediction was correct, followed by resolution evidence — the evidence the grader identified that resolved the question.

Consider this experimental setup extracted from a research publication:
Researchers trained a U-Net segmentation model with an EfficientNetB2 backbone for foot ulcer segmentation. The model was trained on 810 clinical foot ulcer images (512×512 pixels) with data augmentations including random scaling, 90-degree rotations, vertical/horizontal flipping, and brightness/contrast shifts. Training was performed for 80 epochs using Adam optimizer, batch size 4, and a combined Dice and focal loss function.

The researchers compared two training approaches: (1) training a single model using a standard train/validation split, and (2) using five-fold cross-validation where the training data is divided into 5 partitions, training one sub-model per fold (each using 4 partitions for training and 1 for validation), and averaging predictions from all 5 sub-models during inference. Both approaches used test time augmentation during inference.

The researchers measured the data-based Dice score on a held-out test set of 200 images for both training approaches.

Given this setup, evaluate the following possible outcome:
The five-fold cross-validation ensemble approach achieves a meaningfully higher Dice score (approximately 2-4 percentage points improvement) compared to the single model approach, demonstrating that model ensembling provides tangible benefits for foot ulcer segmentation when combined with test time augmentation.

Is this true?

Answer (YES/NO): NO